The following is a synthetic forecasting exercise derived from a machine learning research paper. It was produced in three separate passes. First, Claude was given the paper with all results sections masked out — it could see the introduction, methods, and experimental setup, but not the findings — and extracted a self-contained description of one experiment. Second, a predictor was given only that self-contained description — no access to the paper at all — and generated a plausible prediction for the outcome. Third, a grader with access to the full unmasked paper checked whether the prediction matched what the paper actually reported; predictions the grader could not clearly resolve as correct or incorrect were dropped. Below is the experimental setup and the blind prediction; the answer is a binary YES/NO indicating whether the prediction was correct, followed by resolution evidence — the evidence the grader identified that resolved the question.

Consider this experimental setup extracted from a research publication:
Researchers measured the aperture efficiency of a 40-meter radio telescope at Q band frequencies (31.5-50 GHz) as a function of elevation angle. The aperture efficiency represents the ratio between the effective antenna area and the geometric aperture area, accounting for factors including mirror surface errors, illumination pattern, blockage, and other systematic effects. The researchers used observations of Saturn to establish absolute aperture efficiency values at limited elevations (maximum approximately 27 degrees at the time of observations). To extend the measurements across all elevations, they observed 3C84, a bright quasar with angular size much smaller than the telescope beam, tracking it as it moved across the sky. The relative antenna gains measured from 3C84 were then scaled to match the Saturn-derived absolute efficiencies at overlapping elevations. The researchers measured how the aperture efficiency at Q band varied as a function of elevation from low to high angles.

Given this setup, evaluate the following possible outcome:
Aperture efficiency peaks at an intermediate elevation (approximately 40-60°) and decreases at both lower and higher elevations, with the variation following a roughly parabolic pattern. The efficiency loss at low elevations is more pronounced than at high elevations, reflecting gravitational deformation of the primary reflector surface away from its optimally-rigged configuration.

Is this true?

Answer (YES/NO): NO